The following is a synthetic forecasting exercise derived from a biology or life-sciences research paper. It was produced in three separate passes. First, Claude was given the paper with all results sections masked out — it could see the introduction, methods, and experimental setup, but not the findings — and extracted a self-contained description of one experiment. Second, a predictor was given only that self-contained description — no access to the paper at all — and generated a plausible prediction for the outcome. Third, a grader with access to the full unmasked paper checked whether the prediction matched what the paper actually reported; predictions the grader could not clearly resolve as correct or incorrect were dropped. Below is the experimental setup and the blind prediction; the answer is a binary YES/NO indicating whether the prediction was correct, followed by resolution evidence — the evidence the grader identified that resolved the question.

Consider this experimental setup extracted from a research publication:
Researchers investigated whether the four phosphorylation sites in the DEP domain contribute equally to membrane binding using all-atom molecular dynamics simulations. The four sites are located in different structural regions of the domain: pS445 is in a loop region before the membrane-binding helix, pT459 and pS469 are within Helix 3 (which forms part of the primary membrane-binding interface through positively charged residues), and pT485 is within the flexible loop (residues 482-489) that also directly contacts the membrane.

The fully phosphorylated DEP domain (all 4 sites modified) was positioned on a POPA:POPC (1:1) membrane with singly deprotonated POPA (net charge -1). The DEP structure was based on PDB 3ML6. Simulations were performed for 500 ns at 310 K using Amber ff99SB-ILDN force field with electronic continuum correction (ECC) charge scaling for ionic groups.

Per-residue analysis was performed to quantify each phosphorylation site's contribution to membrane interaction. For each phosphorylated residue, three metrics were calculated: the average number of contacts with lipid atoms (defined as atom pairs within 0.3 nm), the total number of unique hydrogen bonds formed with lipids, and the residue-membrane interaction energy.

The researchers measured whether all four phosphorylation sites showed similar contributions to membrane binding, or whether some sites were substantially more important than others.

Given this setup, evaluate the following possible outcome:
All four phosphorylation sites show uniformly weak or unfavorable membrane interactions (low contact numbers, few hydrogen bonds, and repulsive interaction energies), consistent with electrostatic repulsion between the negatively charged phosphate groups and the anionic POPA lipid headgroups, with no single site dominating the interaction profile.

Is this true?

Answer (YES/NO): NO